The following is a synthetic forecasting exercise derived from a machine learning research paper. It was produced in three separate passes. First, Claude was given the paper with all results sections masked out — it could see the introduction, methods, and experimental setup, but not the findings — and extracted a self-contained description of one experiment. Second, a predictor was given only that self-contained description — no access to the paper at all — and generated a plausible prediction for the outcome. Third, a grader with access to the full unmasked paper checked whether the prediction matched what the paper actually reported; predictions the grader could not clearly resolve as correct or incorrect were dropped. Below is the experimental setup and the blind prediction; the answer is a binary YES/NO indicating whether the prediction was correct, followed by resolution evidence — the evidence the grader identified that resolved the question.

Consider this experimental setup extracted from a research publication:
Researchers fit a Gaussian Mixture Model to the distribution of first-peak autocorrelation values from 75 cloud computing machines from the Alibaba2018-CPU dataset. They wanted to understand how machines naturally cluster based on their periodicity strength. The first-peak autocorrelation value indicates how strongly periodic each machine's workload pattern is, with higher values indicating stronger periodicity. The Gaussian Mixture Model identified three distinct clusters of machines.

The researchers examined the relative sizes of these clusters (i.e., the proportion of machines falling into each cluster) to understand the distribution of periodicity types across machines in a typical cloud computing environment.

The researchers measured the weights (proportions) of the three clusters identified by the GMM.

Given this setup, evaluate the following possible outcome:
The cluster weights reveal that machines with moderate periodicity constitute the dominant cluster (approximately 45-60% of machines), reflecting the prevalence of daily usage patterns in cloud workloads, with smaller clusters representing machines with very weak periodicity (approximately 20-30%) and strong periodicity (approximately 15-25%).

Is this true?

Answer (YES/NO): NO